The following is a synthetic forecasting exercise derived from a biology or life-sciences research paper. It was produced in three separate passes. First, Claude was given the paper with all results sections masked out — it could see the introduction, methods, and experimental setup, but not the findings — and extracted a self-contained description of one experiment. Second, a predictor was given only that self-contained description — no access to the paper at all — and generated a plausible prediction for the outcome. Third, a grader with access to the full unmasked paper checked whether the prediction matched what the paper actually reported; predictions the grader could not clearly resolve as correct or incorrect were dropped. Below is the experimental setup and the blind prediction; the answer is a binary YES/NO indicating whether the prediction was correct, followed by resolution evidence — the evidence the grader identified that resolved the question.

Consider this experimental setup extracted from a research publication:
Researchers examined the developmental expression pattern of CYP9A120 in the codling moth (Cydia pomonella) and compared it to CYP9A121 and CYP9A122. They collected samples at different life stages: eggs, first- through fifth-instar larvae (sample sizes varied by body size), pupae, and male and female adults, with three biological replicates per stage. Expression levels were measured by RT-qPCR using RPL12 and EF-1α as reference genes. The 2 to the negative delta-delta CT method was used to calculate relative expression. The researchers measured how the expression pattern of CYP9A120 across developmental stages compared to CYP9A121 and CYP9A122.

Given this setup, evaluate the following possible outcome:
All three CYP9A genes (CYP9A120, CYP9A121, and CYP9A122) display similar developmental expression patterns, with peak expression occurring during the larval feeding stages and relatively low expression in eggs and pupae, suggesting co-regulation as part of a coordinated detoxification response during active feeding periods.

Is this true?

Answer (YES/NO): NO